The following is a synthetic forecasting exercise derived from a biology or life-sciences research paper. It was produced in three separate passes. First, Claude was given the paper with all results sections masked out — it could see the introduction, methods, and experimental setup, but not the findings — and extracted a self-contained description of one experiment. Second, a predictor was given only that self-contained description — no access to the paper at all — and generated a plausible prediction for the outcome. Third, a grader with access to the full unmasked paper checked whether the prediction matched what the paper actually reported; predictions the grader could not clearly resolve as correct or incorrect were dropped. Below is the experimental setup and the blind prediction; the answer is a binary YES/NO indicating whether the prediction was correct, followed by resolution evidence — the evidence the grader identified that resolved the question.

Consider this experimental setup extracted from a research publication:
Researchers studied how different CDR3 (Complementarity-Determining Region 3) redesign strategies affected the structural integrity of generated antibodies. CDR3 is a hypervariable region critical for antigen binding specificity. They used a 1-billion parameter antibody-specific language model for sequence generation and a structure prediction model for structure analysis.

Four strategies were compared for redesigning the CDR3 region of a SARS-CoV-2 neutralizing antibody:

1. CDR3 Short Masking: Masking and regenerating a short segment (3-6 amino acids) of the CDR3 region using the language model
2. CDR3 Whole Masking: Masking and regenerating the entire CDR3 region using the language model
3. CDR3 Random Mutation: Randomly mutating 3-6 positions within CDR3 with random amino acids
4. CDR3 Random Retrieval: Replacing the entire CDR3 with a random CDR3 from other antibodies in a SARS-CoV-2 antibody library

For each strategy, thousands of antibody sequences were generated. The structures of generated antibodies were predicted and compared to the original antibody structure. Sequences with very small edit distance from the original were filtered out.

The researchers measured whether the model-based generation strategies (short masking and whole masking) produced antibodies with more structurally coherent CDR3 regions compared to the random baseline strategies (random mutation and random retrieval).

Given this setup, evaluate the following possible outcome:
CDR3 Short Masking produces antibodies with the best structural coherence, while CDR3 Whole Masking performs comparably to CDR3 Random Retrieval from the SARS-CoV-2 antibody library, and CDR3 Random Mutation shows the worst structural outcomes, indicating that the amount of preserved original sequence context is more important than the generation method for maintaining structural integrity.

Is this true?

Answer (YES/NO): NO